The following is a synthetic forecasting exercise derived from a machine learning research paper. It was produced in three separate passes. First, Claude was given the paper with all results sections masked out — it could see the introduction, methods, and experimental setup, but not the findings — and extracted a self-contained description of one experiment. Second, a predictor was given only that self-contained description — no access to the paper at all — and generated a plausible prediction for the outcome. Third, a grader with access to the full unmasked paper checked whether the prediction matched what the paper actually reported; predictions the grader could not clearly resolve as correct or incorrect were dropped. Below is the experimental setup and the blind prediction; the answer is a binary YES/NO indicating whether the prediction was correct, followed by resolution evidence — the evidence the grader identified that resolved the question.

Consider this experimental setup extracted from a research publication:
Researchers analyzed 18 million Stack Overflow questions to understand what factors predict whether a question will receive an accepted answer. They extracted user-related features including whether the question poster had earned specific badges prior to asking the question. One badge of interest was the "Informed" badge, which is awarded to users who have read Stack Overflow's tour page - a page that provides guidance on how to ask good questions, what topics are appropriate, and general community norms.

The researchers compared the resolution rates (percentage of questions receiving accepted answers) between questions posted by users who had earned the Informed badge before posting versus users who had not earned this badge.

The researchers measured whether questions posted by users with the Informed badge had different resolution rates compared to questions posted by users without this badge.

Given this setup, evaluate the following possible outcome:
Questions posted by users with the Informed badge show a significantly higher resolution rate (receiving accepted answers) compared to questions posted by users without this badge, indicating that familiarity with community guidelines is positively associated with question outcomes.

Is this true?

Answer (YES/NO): NO